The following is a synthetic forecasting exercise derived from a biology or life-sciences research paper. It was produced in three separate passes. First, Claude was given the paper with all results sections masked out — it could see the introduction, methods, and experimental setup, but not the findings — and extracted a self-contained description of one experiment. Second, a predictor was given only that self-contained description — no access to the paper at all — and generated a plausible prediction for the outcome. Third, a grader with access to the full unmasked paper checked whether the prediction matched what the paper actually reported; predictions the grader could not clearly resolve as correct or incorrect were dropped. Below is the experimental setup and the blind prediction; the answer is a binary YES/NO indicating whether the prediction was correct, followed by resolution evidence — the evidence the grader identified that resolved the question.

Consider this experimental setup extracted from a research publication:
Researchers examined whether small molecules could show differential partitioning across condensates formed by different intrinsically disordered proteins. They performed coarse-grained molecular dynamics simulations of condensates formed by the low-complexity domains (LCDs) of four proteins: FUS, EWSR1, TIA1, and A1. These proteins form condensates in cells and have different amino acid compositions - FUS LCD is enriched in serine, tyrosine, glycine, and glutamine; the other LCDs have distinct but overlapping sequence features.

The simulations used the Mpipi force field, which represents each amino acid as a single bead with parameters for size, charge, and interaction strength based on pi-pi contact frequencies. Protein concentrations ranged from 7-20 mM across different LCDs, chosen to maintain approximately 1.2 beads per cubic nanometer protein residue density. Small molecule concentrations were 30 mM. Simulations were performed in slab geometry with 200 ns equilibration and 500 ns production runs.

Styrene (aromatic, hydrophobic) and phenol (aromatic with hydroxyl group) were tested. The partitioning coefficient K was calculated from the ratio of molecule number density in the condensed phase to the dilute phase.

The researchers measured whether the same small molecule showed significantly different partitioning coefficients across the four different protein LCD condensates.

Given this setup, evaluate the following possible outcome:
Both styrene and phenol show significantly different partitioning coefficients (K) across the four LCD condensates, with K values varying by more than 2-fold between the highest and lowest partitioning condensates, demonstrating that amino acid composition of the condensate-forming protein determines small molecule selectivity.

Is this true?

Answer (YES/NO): NO